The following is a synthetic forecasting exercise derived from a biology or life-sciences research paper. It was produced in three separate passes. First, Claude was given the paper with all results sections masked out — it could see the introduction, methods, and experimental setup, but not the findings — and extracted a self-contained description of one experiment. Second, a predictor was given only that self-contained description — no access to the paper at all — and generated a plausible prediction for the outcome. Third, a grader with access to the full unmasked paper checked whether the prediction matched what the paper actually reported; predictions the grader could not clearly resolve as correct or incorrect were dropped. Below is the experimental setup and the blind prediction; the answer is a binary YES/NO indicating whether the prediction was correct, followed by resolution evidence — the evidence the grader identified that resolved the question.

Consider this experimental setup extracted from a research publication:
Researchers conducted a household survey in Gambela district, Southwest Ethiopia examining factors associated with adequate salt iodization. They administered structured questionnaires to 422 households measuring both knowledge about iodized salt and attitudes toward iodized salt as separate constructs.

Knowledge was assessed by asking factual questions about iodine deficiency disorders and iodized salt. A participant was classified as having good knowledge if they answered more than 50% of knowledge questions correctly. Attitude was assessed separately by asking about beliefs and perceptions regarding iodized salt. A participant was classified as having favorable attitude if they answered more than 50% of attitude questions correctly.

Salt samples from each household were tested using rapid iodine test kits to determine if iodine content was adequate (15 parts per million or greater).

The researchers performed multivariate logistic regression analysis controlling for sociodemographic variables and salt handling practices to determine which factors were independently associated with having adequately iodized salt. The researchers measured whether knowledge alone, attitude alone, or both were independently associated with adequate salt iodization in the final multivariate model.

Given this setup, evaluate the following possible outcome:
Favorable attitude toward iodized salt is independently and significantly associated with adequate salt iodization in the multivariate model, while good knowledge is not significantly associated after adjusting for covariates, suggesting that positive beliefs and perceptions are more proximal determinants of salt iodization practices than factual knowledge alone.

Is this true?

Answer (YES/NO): YES